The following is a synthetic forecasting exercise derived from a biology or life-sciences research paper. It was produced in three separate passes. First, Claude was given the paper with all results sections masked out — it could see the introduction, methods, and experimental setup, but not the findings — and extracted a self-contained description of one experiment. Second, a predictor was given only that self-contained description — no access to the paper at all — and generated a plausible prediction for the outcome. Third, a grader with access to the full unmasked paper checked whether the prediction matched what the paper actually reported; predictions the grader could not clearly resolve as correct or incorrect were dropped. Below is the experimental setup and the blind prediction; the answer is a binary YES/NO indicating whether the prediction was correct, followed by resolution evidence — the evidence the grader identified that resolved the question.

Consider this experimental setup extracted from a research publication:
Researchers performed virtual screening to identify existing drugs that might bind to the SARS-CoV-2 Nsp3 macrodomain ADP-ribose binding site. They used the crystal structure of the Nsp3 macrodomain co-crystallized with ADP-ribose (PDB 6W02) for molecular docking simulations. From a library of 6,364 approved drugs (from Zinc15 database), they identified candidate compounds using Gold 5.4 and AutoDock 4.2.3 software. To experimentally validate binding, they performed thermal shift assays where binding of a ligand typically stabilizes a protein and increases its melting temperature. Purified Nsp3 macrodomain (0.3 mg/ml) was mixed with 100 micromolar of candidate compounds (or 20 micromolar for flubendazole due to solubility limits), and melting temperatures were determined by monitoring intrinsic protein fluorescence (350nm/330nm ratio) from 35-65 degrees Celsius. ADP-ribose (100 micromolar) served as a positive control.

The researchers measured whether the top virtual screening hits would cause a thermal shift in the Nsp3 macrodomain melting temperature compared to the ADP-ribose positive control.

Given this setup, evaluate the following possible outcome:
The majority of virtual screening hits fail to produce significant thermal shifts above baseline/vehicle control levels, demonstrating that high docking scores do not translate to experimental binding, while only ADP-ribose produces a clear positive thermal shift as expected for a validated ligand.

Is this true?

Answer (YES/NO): YES